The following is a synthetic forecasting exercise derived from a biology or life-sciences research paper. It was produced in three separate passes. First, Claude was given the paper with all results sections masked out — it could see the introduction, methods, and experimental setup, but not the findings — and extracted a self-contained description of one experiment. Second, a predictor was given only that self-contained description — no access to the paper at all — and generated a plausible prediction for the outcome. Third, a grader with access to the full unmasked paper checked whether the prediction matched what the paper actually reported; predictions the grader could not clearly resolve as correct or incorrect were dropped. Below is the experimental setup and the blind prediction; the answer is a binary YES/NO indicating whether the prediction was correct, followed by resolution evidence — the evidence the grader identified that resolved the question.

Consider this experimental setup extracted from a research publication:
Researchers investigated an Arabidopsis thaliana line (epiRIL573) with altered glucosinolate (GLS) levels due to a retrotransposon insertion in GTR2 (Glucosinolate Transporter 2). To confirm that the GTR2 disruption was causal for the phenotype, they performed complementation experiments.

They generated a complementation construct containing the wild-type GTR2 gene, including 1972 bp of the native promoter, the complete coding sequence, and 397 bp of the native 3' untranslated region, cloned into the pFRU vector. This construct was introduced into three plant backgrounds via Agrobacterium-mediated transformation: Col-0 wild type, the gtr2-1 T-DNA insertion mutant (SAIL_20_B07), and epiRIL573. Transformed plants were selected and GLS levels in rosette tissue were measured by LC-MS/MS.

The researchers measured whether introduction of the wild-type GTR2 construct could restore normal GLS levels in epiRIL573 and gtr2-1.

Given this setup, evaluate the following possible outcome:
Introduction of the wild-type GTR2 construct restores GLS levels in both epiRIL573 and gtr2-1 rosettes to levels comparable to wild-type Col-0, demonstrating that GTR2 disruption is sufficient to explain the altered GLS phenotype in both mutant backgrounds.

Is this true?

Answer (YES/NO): NO